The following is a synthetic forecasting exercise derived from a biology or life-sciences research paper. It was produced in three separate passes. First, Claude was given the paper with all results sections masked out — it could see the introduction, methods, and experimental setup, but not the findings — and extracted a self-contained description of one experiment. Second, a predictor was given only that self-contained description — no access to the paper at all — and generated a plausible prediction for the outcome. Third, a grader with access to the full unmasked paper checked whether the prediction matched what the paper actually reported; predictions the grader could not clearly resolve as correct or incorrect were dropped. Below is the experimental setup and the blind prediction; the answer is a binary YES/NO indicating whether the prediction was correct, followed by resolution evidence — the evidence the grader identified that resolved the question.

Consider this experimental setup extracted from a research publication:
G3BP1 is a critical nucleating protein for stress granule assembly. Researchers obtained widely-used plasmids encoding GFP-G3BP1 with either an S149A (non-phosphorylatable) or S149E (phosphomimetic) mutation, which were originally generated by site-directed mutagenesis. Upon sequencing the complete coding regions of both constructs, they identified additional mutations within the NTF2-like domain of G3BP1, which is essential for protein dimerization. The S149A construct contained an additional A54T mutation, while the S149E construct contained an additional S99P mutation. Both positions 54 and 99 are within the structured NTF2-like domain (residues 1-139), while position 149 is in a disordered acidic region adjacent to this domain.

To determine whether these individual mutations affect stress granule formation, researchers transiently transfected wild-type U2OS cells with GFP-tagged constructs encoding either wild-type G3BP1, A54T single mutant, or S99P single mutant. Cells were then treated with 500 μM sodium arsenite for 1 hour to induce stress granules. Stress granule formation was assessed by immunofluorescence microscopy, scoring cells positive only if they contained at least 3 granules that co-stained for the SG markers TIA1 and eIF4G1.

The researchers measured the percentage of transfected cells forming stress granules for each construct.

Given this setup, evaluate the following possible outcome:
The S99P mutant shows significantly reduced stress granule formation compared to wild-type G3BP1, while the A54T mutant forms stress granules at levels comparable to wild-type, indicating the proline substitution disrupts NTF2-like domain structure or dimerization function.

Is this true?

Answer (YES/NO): YES